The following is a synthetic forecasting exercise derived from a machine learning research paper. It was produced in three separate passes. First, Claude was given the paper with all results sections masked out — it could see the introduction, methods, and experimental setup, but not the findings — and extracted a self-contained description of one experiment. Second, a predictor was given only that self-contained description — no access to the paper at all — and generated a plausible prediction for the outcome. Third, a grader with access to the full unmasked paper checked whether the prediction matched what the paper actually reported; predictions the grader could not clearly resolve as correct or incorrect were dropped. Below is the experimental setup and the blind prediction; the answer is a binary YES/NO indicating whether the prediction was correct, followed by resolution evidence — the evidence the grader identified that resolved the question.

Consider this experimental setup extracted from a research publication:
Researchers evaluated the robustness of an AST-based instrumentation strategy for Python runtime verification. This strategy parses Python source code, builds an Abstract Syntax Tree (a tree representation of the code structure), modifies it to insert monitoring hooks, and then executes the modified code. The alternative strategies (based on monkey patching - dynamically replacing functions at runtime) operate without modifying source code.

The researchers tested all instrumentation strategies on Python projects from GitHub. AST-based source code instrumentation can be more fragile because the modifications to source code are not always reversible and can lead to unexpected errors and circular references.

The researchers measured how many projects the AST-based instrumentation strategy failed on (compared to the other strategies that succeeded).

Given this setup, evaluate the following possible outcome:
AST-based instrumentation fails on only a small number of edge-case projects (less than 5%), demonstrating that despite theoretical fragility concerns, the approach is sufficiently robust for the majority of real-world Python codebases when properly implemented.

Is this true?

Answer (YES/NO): NO